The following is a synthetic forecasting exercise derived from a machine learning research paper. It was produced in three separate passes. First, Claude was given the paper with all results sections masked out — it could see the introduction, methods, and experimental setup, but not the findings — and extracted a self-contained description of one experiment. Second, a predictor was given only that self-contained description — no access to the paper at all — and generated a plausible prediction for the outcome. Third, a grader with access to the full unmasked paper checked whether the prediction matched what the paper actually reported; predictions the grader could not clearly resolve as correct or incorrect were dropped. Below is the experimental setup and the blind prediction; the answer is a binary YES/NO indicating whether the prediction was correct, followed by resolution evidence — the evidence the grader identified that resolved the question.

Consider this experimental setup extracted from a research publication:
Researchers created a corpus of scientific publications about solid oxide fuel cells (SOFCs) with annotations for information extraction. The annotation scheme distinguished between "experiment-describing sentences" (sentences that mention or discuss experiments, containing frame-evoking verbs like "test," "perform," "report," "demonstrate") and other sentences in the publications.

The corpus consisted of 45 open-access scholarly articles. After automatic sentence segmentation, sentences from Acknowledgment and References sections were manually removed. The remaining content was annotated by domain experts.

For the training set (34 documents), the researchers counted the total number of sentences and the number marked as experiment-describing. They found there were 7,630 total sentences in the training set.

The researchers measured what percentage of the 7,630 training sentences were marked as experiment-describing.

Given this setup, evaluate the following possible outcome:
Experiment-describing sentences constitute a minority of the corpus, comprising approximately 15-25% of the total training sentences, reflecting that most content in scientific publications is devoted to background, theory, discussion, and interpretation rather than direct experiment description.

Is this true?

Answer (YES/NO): NO